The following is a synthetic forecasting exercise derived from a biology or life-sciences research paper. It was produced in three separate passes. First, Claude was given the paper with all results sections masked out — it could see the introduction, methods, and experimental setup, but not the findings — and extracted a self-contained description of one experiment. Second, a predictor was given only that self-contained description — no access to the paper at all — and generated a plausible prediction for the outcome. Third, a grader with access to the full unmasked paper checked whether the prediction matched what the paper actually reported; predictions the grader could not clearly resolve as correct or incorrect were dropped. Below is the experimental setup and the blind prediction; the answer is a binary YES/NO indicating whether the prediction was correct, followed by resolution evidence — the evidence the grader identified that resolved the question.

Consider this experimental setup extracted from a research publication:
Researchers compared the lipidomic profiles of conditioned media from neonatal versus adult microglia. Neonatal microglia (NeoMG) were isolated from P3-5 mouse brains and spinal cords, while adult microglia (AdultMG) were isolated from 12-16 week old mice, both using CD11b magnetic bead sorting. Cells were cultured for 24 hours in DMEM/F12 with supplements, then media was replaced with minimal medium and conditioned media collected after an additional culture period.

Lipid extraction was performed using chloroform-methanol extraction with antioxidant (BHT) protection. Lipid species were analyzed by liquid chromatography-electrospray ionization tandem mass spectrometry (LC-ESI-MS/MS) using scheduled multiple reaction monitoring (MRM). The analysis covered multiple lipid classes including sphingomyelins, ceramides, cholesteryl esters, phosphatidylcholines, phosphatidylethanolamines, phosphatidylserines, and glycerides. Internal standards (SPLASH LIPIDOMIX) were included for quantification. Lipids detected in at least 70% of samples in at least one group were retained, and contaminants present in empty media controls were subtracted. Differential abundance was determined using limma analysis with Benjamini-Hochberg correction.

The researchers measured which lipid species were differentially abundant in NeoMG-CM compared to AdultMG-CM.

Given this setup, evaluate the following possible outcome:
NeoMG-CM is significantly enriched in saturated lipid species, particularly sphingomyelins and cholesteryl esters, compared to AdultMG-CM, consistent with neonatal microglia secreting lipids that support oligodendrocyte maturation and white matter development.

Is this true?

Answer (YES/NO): NO